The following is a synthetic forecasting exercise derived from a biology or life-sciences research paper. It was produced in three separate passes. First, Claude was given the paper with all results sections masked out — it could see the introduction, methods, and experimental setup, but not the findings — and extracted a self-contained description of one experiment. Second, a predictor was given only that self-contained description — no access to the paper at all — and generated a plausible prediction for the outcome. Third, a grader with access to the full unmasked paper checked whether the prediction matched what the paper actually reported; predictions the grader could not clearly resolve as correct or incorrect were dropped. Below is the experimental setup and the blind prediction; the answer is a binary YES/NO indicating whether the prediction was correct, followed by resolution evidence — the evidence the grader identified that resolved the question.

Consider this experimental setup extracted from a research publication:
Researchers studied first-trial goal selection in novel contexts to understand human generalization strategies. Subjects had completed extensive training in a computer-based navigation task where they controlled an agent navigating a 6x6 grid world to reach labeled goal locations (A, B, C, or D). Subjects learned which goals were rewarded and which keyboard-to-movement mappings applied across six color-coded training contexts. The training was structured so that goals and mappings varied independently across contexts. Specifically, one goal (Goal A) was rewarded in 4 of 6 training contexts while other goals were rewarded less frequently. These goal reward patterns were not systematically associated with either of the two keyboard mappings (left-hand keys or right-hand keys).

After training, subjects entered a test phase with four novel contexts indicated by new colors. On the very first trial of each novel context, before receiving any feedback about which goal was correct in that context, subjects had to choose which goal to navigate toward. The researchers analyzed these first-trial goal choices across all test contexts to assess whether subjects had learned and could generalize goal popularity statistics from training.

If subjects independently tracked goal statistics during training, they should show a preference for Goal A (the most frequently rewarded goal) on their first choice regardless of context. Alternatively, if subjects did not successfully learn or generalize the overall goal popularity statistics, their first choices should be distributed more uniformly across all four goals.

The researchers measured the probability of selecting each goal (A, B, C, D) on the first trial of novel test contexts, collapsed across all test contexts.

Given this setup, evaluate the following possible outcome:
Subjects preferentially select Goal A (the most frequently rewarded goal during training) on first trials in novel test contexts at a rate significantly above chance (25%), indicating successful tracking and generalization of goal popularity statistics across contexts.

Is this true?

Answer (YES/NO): YES